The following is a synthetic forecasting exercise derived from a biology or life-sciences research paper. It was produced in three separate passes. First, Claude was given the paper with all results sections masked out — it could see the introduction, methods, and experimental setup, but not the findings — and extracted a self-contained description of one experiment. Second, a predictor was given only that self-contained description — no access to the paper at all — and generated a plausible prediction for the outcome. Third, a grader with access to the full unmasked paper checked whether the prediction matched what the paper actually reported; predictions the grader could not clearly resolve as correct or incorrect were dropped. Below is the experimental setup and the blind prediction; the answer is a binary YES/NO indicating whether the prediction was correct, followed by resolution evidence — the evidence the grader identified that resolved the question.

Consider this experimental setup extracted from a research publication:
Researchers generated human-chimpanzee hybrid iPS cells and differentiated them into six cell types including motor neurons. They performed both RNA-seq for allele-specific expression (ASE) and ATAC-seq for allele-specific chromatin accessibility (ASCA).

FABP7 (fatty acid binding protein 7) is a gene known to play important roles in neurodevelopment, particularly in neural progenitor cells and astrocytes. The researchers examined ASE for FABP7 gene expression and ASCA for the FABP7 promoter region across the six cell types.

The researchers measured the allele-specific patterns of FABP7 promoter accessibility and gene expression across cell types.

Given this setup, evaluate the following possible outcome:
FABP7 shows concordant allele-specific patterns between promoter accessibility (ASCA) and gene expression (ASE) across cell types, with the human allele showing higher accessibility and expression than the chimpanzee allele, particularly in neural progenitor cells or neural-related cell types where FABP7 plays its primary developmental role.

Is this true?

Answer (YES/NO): NO